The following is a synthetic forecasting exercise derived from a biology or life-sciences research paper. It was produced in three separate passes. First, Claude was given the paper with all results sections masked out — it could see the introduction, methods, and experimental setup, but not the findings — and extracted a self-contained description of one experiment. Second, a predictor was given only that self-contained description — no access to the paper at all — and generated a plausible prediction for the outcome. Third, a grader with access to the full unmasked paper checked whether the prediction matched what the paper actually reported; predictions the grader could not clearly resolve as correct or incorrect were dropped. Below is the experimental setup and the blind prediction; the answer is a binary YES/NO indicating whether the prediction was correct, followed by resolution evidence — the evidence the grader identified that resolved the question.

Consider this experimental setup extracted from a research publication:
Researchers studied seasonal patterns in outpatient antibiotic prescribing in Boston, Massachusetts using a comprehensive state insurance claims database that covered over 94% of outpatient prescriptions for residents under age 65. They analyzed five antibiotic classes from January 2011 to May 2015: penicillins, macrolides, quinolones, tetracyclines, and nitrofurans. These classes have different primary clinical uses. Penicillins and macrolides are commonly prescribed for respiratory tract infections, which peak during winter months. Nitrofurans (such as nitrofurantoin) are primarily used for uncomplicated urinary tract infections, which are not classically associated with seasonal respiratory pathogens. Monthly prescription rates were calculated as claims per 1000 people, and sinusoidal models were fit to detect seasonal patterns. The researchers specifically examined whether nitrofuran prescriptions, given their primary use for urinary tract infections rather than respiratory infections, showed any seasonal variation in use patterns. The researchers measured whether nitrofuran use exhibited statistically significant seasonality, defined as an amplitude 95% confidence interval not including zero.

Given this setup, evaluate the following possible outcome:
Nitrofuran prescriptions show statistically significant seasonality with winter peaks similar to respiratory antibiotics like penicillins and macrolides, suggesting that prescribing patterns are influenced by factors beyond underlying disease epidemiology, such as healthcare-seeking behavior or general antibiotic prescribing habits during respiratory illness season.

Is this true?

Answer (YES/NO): NO